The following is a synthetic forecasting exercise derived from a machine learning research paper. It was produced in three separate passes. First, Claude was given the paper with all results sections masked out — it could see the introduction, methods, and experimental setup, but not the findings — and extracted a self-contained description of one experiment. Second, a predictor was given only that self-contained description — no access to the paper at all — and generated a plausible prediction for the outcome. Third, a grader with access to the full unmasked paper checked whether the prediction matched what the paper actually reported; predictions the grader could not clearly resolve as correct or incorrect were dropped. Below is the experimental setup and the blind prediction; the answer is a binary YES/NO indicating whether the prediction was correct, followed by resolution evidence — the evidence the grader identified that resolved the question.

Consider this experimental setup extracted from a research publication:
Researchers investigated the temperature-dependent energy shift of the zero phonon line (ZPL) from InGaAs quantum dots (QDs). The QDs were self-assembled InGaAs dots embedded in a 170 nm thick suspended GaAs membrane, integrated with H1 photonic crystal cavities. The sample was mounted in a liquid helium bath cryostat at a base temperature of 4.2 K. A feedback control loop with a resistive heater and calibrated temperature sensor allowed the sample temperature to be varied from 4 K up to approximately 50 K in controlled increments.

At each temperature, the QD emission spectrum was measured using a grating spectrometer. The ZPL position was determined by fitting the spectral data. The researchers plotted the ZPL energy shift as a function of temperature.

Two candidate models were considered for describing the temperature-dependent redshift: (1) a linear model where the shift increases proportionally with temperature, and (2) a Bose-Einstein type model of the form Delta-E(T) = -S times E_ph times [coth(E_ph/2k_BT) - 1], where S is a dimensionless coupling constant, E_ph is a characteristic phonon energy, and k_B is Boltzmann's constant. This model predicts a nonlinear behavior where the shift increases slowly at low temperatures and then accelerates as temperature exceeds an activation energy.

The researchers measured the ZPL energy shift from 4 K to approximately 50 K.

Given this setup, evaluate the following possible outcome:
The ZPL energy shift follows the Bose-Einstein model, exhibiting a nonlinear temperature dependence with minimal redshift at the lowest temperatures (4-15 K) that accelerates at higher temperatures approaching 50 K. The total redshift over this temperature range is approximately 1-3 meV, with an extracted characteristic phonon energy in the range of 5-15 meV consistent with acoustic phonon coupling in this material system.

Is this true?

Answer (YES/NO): YES